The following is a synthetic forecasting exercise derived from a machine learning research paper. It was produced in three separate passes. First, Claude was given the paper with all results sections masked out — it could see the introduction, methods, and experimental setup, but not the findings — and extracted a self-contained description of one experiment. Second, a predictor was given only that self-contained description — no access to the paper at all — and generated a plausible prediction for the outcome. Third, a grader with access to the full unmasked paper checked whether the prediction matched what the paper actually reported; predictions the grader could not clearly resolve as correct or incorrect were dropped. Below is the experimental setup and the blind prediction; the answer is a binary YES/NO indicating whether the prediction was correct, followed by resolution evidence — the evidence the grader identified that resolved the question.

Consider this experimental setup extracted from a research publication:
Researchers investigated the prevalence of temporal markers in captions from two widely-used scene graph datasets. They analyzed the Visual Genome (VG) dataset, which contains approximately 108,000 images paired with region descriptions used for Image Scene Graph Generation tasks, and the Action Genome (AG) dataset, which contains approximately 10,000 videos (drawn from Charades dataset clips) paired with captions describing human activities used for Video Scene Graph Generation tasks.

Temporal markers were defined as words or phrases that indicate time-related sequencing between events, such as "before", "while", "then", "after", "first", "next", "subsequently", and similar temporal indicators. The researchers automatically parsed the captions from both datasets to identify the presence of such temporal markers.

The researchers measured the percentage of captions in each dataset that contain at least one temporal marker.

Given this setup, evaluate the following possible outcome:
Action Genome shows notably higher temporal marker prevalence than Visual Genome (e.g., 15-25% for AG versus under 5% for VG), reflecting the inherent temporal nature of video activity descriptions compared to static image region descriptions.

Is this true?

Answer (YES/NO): NO